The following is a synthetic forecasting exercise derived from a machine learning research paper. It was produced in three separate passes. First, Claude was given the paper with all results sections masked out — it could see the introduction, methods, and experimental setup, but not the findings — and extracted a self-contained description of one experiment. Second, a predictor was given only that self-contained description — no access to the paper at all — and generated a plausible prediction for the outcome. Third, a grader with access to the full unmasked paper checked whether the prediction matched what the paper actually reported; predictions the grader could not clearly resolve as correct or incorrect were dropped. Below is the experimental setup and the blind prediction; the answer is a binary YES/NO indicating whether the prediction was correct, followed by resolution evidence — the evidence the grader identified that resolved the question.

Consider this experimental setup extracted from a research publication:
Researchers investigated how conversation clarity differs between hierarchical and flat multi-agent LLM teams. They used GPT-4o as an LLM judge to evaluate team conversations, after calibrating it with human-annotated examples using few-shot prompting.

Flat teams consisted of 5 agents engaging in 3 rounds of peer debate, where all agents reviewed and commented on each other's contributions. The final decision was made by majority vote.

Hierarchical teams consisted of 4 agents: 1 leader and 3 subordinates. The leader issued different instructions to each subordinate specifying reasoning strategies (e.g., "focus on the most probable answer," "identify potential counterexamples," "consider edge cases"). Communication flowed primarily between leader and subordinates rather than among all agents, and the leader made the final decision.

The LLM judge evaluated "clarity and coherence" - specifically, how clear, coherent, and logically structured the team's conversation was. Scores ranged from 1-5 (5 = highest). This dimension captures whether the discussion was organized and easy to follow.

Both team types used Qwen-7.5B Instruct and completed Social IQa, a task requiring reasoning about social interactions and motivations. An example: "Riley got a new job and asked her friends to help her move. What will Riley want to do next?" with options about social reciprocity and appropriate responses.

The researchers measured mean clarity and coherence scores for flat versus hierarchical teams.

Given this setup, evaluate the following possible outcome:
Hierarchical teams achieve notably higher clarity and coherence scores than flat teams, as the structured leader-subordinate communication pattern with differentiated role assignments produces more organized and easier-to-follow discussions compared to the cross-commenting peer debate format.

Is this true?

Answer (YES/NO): NO